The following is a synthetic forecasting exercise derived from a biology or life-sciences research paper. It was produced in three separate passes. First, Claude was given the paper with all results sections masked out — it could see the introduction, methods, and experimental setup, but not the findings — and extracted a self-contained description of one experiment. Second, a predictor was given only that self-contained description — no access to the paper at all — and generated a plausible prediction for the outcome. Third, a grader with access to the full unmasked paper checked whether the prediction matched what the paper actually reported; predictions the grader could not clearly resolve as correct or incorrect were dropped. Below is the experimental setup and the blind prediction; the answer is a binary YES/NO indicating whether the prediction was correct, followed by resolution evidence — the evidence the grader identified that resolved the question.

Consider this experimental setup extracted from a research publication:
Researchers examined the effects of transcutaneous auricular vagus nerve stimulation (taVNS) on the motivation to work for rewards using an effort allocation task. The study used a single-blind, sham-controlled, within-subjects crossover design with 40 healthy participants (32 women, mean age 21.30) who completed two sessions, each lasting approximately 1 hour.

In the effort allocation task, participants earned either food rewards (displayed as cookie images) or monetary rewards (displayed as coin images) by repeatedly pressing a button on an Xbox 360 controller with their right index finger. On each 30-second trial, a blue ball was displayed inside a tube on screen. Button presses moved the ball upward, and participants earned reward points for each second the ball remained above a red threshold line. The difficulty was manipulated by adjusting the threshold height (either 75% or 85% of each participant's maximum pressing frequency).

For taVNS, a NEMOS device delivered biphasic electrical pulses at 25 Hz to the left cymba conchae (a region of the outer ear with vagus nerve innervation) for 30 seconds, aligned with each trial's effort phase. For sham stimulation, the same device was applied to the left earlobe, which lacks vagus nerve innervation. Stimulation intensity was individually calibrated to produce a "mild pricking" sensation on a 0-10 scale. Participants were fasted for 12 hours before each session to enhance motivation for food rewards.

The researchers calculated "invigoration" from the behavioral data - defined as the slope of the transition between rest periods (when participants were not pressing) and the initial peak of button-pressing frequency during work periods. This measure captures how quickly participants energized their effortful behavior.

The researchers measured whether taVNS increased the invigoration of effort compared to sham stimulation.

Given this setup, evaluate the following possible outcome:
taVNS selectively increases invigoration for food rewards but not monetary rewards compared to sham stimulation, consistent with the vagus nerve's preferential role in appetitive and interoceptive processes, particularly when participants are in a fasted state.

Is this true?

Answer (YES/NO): NO